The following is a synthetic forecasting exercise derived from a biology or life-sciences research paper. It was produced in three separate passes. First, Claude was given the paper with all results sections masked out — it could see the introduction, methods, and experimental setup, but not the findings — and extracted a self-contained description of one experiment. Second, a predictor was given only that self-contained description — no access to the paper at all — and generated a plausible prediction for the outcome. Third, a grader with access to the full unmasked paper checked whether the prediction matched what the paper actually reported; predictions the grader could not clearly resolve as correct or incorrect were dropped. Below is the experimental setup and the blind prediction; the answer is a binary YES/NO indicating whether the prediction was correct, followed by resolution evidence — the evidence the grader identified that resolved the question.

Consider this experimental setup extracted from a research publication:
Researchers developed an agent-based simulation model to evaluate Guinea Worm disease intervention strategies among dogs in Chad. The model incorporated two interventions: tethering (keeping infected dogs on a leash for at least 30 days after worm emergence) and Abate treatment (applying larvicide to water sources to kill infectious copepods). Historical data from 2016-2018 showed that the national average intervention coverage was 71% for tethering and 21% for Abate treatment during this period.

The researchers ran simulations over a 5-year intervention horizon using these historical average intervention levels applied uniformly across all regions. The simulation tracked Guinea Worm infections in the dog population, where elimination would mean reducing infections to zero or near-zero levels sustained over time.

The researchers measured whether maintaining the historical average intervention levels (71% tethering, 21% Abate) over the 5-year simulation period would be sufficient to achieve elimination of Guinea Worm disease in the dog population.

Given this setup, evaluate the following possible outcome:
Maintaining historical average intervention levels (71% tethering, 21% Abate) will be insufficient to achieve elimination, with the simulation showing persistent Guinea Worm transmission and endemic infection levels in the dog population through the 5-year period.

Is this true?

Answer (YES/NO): YES